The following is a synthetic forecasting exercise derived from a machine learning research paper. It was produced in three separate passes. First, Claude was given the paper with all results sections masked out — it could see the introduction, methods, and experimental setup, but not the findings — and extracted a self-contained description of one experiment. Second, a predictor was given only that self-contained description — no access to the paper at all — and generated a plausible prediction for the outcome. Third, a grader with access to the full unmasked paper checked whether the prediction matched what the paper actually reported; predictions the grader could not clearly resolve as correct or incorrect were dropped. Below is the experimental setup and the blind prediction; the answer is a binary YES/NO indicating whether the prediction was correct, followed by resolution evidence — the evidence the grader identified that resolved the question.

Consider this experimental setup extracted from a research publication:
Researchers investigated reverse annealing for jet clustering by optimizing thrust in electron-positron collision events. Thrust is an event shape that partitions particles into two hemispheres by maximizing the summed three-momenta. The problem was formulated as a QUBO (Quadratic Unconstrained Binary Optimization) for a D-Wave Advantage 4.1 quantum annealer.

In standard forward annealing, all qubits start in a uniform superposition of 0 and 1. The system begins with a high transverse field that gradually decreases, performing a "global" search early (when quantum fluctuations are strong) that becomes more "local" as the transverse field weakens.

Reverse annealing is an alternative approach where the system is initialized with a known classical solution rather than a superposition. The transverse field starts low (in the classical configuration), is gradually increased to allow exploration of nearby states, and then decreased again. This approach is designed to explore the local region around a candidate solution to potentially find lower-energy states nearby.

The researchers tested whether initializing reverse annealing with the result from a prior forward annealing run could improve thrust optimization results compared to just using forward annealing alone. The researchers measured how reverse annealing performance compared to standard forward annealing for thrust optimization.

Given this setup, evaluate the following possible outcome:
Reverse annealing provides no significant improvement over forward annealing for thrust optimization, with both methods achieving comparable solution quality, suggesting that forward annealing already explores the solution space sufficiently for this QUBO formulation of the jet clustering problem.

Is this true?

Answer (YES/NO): NO